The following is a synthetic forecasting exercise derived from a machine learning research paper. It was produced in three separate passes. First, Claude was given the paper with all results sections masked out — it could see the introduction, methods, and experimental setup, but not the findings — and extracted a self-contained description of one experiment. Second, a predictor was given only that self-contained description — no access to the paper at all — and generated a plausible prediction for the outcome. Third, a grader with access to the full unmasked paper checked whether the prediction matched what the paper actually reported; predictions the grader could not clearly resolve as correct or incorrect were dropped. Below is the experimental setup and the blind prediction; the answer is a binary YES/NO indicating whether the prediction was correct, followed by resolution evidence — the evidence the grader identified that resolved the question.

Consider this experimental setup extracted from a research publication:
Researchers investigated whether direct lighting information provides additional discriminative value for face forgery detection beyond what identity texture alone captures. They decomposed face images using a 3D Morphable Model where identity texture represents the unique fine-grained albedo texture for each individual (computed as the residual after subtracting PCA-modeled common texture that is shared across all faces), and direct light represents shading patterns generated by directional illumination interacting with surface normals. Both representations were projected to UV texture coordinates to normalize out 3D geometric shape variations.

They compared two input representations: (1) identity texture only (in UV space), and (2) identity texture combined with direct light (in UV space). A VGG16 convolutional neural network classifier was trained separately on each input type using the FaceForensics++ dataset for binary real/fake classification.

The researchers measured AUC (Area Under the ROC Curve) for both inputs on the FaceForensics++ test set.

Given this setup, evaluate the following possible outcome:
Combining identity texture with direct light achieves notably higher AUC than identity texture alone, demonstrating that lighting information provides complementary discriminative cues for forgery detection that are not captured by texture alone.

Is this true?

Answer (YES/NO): NO